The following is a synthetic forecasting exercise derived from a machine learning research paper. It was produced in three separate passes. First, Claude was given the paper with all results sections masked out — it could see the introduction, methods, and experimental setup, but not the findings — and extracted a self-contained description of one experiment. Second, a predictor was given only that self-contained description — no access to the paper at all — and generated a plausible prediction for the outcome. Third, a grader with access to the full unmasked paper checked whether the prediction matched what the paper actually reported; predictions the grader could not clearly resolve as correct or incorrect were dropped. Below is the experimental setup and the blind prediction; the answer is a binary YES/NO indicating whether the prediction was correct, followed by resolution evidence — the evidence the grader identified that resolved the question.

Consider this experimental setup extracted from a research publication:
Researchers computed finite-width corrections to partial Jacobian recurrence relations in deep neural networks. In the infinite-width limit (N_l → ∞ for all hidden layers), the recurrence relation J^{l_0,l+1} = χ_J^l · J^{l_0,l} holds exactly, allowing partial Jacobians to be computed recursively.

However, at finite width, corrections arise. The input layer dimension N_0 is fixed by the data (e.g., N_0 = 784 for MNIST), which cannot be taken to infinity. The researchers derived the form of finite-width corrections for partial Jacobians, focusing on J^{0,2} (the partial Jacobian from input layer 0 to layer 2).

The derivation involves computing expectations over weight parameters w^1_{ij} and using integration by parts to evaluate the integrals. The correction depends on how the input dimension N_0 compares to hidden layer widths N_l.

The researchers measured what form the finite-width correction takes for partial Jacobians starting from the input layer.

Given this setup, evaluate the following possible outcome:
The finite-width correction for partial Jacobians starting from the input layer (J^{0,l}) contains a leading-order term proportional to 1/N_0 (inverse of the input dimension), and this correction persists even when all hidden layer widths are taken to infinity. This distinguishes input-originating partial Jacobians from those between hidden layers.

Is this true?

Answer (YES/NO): YES